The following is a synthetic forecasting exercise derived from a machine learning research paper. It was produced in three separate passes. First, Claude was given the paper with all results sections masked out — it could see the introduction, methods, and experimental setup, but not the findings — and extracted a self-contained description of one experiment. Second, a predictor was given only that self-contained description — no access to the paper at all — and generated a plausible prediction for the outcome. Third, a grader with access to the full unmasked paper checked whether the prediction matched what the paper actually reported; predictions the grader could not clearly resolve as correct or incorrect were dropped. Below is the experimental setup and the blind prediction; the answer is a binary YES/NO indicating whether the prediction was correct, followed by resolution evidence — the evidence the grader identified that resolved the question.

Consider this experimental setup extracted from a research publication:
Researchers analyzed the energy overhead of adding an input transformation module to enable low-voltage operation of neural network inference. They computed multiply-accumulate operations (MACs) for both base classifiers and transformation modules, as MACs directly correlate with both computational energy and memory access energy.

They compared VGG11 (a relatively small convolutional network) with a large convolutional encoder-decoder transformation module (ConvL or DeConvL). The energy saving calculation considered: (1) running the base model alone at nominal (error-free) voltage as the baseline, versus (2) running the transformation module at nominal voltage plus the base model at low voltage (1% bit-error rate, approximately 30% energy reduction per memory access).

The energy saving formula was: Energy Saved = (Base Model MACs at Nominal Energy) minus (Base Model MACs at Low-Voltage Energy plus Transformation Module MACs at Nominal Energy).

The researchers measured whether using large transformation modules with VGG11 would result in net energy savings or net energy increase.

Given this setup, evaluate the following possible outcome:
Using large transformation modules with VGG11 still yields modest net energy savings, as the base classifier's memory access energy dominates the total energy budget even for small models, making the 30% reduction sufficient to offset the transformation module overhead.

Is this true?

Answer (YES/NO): NO